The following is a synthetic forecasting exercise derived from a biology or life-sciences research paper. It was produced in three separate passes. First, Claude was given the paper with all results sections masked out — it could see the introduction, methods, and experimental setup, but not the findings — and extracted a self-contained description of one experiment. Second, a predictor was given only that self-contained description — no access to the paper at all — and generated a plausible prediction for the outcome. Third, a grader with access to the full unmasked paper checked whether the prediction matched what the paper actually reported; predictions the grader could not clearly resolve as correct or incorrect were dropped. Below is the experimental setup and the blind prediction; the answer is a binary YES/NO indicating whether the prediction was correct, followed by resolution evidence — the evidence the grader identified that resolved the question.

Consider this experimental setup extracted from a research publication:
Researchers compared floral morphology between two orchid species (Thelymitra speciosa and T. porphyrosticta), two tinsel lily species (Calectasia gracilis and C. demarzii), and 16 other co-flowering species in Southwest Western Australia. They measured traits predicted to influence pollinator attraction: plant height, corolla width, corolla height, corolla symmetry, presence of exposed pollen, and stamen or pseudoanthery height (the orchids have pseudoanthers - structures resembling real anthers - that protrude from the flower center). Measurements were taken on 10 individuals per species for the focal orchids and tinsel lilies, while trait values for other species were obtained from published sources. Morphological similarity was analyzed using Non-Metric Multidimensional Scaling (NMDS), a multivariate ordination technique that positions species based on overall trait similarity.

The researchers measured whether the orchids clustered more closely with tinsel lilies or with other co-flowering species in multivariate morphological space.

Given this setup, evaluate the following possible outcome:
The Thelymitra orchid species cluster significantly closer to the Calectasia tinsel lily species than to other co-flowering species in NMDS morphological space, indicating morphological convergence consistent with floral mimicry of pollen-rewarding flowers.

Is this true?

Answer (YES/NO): YES